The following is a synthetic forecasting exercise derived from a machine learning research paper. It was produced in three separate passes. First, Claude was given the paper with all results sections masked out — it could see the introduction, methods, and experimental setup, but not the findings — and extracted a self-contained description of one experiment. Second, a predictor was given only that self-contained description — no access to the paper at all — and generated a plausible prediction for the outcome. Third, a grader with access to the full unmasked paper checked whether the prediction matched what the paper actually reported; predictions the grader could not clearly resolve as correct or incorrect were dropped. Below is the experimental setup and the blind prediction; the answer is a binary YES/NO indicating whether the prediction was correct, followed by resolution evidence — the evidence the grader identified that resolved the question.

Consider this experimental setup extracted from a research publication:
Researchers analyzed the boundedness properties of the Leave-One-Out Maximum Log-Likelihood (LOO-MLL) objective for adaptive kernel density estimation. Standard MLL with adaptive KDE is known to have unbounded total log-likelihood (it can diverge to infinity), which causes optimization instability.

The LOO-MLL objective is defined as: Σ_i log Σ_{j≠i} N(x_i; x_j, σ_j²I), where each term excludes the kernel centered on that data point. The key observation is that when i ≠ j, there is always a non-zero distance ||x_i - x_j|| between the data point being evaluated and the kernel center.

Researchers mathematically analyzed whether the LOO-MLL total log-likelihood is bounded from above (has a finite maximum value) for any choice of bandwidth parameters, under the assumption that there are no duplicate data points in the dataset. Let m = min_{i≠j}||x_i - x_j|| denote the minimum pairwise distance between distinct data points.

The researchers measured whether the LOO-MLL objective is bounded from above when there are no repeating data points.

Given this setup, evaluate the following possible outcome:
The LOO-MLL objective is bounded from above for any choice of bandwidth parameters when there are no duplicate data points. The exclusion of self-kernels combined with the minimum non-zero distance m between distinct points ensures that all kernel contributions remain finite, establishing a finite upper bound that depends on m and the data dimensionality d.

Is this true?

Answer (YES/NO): YES